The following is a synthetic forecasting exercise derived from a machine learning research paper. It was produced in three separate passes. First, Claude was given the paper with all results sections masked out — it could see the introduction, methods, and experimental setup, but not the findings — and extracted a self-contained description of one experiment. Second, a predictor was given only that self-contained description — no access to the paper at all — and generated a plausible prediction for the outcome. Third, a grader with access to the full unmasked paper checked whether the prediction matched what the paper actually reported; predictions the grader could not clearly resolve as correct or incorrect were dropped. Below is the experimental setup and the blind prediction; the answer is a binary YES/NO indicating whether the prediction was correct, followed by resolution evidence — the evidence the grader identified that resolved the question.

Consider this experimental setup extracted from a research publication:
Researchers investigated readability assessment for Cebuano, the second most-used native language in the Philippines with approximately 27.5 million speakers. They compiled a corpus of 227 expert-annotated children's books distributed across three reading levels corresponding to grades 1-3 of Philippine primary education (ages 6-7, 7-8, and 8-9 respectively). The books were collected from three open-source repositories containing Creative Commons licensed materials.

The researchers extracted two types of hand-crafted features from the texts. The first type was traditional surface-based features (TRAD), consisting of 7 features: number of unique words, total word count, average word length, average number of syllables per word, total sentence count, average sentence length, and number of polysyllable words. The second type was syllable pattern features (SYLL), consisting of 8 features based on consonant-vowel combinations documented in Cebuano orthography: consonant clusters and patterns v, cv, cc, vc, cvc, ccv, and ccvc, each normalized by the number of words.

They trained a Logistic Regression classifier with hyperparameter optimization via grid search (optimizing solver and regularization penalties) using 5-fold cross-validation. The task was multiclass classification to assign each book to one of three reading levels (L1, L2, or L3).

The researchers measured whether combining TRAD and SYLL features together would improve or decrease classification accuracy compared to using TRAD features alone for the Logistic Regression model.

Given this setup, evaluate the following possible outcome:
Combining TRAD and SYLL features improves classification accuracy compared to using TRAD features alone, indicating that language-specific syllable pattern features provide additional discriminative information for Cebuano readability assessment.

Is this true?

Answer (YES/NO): NO